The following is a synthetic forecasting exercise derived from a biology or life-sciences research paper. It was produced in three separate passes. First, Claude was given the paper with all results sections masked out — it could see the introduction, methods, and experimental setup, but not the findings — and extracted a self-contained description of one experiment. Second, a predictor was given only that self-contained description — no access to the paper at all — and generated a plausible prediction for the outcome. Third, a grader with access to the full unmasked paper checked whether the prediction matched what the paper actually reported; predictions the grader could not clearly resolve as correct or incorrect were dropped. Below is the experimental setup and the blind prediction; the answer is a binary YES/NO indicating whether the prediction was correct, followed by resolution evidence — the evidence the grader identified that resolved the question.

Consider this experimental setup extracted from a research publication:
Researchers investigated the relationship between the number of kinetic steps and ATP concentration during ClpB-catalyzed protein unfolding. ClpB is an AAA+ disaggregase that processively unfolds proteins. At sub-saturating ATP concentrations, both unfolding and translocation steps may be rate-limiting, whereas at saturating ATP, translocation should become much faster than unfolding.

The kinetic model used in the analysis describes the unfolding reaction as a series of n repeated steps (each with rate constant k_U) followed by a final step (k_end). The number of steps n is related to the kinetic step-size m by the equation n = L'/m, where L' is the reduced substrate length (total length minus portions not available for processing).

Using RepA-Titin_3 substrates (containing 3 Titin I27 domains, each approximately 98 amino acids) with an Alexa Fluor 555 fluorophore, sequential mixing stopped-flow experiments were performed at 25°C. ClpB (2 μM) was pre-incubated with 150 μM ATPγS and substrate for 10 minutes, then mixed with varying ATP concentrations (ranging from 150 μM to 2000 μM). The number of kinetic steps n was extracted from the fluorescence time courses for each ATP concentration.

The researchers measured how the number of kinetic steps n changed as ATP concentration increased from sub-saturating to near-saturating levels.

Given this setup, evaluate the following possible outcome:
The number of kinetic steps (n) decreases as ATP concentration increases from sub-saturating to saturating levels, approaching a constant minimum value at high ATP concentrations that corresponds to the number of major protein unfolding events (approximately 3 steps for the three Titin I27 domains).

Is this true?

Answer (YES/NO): YES